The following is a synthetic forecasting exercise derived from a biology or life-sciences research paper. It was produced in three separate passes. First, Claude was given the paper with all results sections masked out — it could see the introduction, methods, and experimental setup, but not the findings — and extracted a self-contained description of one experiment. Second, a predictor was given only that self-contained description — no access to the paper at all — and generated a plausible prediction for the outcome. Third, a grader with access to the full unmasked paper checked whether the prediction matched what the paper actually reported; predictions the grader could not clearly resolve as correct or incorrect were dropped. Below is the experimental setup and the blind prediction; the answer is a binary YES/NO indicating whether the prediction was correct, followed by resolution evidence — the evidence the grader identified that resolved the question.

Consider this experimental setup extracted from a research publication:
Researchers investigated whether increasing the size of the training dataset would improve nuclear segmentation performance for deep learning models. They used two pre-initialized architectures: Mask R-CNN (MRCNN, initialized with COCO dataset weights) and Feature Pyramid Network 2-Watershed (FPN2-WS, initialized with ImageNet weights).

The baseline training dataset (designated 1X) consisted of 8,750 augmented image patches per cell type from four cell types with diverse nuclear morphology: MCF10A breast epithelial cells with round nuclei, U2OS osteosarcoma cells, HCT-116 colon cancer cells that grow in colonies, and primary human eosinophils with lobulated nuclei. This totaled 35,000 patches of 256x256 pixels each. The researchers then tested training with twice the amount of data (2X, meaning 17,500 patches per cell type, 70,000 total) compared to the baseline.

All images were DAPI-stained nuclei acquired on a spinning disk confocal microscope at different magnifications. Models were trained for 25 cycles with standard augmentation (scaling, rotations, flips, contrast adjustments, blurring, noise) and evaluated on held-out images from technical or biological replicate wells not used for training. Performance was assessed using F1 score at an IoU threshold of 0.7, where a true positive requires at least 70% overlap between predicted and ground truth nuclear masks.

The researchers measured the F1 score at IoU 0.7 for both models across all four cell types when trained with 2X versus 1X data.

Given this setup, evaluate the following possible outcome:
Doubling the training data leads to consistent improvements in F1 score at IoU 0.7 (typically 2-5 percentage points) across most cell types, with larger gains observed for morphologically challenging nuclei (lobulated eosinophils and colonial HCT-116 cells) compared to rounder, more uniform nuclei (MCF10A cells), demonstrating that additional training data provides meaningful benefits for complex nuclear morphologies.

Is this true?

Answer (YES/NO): NO